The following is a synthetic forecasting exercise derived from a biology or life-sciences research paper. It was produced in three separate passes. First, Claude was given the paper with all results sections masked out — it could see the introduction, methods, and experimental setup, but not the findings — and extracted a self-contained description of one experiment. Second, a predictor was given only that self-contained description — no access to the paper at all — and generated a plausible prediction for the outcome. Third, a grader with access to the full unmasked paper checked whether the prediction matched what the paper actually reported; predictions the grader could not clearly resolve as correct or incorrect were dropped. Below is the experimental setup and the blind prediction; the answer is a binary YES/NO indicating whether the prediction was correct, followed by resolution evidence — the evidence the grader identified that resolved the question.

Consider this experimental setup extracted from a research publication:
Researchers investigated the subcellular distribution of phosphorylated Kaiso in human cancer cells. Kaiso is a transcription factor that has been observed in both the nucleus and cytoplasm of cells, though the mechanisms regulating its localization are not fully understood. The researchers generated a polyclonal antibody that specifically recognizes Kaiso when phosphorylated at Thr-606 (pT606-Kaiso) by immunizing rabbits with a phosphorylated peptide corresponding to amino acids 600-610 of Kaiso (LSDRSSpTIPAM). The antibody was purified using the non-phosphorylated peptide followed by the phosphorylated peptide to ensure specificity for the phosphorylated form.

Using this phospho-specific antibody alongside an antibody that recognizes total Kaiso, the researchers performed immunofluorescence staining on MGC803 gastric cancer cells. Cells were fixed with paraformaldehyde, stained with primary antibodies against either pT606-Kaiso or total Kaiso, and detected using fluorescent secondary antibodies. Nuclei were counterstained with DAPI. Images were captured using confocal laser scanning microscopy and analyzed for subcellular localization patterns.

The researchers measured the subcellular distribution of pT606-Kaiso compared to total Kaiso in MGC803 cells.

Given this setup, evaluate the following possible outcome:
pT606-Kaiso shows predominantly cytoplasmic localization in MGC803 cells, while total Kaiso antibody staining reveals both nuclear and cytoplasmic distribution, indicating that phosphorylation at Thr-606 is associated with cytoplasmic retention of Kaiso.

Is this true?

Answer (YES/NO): YES